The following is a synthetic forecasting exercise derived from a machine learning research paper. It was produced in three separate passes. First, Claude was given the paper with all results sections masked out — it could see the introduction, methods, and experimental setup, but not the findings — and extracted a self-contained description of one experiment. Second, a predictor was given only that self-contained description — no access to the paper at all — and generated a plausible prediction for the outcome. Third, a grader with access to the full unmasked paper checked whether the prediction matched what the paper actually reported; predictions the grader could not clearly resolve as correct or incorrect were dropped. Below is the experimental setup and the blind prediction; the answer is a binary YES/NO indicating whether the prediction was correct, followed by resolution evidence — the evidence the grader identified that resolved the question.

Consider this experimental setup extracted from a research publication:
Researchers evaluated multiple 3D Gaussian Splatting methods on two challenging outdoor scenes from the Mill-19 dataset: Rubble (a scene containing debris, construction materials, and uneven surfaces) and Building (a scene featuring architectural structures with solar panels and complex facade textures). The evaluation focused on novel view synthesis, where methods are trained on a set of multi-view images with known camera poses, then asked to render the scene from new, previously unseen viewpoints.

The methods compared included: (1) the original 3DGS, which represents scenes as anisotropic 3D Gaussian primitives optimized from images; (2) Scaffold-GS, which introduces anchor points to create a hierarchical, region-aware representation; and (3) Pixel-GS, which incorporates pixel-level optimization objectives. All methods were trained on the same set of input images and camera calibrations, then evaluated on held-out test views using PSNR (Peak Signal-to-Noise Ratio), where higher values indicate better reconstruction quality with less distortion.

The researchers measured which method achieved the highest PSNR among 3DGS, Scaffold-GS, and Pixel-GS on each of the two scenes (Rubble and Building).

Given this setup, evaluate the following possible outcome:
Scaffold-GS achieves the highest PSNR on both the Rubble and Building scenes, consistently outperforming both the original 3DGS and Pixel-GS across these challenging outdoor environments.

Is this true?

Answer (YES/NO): NO